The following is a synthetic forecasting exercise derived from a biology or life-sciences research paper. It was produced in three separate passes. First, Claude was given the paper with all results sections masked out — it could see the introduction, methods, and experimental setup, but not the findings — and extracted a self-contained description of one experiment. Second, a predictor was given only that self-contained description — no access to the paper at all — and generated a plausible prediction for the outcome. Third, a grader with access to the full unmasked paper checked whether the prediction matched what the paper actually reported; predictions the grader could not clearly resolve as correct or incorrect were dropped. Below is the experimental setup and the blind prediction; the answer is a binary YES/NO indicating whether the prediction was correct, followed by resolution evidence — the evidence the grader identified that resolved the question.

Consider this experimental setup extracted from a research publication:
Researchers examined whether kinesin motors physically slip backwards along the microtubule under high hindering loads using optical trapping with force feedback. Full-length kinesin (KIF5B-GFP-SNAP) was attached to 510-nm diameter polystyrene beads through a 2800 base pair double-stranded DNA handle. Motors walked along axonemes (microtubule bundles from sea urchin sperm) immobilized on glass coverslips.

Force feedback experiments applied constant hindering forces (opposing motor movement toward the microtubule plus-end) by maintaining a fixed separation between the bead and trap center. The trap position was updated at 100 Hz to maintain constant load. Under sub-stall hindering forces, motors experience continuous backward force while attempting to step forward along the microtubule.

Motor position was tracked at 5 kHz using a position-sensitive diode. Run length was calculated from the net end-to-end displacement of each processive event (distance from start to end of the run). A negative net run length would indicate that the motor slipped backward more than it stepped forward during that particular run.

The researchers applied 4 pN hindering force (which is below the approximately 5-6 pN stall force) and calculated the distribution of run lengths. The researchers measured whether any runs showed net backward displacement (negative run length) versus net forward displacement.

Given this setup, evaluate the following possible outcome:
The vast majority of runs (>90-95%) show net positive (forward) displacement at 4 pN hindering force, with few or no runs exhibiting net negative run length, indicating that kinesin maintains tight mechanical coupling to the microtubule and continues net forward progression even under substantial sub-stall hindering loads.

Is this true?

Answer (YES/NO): YES